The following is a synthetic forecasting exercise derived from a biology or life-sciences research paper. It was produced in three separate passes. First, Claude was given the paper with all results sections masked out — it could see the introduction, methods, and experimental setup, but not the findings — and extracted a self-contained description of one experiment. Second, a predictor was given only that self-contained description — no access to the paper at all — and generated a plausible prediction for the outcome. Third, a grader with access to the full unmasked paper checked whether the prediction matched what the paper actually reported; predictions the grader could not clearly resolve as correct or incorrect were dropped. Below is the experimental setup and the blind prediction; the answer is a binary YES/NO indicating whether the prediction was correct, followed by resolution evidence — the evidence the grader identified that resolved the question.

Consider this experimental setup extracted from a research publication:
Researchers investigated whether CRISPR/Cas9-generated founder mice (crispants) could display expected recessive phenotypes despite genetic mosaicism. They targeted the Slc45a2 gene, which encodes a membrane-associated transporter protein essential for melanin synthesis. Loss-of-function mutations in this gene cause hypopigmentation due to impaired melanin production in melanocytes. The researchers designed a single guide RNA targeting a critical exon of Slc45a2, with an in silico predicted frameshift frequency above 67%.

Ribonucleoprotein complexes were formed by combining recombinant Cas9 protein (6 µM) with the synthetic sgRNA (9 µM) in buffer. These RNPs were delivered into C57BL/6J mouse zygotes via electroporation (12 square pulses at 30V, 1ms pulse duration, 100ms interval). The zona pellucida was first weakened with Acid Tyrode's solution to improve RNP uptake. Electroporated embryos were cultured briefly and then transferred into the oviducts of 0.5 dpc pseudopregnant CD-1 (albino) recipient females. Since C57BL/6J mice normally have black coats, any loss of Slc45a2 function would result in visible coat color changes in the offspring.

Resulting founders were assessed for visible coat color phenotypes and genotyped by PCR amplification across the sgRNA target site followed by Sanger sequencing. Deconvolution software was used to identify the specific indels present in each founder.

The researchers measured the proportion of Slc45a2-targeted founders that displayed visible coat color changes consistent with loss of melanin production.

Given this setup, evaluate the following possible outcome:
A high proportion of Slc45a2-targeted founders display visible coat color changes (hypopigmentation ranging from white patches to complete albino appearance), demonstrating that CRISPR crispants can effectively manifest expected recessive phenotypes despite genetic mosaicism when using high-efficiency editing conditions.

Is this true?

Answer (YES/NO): NO